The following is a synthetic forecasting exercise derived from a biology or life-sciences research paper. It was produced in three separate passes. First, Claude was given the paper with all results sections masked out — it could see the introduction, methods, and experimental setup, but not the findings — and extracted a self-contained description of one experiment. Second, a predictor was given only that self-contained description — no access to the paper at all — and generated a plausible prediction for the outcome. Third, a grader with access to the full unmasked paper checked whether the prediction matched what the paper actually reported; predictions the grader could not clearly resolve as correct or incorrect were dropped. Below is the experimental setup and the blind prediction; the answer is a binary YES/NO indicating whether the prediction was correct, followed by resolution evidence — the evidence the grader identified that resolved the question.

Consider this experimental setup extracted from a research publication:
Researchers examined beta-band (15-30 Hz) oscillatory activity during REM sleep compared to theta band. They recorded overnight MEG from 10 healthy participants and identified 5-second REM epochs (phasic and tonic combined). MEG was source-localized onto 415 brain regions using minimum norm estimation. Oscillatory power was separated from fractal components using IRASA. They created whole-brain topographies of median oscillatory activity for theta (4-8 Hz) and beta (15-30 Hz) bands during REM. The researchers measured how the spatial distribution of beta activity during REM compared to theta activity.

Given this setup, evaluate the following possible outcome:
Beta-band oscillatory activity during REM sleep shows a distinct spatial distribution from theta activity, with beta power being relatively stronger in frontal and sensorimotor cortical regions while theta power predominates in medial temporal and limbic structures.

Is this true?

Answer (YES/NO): NO